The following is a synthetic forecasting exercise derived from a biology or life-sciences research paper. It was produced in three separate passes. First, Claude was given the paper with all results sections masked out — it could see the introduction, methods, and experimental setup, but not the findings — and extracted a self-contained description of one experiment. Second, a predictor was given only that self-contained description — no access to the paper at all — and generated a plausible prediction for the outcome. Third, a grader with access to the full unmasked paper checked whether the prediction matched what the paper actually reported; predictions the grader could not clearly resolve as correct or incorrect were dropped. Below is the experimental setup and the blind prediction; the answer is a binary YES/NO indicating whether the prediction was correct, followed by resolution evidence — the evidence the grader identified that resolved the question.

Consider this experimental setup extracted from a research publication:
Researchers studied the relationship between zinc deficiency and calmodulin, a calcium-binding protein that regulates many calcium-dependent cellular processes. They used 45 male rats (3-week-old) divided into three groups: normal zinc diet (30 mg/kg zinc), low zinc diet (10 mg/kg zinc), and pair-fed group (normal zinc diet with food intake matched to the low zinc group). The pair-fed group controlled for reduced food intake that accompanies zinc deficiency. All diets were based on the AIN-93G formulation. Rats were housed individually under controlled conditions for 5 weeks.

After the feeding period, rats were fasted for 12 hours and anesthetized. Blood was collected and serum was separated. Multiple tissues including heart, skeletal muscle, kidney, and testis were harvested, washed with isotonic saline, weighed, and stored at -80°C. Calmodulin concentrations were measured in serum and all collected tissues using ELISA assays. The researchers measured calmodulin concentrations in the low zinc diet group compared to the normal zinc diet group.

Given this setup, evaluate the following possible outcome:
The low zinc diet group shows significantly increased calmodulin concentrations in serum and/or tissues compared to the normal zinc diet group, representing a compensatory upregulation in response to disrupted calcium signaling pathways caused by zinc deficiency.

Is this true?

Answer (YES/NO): NO